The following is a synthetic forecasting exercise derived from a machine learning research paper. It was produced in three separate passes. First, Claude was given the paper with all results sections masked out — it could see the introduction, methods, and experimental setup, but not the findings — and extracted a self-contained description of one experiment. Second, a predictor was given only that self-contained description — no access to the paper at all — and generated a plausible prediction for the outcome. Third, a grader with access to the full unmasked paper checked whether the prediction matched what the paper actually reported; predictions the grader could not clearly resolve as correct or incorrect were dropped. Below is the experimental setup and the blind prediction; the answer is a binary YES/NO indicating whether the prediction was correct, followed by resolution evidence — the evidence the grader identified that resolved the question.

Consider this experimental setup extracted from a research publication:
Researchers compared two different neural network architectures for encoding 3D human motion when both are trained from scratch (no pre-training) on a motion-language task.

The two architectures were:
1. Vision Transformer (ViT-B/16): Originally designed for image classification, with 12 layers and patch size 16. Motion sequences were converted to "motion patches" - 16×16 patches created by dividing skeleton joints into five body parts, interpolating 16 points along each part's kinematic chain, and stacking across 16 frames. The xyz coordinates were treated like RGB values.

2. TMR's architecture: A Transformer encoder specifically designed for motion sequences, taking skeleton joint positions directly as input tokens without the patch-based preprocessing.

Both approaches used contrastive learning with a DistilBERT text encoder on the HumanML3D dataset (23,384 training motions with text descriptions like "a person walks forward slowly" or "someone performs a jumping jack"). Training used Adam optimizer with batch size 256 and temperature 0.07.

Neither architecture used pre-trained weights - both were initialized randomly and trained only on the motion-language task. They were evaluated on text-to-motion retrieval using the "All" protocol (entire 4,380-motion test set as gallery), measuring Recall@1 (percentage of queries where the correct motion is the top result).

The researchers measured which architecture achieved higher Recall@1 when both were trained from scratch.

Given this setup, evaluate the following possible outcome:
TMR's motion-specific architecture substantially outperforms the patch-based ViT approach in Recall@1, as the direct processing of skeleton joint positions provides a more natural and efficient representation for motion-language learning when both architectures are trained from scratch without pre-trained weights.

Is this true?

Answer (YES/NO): NO